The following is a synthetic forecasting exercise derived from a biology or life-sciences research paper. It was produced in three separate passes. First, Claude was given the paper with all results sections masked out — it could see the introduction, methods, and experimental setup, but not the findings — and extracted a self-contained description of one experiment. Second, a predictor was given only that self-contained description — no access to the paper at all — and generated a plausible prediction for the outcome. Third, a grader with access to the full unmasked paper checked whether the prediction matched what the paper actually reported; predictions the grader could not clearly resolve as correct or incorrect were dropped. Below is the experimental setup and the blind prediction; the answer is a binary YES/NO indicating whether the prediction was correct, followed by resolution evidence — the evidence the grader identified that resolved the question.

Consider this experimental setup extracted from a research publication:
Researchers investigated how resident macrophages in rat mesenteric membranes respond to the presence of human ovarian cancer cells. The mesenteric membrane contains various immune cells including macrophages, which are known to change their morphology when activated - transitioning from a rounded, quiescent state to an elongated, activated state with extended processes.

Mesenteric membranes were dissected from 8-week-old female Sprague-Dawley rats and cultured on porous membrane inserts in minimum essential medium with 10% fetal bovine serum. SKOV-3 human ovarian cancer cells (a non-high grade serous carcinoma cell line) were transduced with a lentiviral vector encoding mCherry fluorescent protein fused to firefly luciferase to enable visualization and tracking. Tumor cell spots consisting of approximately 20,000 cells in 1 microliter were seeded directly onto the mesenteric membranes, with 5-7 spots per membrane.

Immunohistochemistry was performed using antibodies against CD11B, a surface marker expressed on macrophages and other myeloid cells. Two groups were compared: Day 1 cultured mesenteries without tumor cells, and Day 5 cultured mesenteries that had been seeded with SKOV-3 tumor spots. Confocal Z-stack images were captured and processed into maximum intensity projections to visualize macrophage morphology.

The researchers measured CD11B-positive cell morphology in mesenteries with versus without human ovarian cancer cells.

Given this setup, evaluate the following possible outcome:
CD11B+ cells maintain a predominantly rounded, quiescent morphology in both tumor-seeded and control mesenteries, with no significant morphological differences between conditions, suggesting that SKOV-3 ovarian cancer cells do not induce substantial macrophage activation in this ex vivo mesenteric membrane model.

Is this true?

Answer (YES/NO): NO